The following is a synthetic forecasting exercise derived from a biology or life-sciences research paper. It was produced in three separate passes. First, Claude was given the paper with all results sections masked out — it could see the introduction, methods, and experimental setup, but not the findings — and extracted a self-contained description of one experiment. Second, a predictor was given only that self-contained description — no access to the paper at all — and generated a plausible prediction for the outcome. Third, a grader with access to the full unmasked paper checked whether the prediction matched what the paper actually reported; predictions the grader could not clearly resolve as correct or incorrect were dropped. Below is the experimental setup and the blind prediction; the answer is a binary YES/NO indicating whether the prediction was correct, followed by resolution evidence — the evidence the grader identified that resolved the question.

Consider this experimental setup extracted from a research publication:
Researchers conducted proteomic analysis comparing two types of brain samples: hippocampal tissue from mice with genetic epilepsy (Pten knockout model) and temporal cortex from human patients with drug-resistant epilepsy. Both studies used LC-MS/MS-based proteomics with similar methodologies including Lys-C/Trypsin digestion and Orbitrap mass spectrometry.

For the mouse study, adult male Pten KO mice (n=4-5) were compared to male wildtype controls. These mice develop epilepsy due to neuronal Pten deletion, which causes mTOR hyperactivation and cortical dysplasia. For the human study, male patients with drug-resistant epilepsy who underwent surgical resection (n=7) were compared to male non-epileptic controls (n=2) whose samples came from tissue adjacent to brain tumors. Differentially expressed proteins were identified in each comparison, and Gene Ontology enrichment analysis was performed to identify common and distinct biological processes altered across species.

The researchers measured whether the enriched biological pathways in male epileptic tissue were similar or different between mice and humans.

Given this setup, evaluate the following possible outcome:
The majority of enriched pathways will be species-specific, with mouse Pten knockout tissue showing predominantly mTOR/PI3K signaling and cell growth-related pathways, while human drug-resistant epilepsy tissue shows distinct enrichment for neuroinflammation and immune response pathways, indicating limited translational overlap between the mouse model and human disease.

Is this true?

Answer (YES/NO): NO